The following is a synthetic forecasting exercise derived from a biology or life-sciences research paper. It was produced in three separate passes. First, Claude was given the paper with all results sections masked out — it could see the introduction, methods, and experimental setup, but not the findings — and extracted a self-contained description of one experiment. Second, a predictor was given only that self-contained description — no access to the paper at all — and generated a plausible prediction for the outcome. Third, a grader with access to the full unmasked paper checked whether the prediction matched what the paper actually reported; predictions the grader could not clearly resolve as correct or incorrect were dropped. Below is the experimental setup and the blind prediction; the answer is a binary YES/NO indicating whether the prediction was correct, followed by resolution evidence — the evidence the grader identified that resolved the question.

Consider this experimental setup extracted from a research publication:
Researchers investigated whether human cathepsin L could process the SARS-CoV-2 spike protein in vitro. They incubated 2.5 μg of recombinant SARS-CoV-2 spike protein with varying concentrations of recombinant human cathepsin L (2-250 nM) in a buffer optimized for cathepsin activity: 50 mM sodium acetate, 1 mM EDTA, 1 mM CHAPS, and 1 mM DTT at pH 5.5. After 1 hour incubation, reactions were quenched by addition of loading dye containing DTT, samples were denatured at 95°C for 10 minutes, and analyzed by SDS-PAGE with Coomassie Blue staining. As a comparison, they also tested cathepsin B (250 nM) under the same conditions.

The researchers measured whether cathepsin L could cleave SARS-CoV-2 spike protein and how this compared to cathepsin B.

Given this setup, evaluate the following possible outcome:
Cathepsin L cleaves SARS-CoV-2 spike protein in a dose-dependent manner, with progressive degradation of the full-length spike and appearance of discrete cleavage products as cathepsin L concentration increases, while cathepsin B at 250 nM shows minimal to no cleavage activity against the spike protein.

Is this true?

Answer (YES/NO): YES